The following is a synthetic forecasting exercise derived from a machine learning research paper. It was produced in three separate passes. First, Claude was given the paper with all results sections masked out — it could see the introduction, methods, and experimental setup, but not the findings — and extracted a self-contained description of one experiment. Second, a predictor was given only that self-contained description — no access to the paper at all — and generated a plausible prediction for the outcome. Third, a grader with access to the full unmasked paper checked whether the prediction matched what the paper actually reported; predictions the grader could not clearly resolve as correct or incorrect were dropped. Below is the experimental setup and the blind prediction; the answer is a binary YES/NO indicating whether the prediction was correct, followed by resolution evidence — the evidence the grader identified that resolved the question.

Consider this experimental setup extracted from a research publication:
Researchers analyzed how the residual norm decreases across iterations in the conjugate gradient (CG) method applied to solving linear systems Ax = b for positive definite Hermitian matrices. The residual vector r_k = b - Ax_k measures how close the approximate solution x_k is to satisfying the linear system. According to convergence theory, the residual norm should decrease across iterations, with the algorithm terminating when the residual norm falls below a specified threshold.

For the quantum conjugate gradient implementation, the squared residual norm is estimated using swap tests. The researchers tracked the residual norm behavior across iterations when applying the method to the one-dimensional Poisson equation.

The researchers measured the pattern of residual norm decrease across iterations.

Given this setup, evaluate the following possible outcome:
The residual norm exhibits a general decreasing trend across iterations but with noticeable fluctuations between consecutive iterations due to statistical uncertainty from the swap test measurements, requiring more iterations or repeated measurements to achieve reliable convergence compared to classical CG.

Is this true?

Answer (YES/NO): NO